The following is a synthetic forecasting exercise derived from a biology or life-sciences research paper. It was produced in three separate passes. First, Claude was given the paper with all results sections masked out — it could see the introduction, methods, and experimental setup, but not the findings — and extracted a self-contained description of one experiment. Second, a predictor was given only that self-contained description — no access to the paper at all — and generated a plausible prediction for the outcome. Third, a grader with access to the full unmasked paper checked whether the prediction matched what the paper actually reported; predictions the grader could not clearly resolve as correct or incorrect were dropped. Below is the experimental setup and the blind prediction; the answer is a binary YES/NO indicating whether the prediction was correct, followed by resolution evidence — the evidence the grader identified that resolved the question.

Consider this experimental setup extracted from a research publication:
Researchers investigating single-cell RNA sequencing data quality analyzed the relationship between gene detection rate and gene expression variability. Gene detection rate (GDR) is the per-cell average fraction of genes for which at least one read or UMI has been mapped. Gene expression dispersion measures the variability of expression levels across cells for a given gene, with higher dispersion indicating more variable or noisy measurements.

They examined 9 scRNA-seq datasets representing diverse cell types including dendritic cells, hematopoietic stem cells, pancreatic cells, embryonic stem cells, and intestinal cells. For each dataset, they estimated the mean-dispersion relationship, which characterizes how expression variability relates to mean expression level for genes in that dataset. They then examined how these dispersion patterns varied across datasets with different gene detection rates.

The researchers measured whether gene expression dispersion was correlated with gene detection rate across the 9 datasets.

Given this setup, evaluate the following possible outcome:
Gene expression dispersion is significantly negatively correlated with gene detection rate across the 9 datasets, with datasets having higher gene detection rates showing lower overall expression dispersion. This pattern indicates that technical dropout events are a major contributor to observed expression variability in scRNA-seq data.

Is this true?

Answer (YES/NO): NO